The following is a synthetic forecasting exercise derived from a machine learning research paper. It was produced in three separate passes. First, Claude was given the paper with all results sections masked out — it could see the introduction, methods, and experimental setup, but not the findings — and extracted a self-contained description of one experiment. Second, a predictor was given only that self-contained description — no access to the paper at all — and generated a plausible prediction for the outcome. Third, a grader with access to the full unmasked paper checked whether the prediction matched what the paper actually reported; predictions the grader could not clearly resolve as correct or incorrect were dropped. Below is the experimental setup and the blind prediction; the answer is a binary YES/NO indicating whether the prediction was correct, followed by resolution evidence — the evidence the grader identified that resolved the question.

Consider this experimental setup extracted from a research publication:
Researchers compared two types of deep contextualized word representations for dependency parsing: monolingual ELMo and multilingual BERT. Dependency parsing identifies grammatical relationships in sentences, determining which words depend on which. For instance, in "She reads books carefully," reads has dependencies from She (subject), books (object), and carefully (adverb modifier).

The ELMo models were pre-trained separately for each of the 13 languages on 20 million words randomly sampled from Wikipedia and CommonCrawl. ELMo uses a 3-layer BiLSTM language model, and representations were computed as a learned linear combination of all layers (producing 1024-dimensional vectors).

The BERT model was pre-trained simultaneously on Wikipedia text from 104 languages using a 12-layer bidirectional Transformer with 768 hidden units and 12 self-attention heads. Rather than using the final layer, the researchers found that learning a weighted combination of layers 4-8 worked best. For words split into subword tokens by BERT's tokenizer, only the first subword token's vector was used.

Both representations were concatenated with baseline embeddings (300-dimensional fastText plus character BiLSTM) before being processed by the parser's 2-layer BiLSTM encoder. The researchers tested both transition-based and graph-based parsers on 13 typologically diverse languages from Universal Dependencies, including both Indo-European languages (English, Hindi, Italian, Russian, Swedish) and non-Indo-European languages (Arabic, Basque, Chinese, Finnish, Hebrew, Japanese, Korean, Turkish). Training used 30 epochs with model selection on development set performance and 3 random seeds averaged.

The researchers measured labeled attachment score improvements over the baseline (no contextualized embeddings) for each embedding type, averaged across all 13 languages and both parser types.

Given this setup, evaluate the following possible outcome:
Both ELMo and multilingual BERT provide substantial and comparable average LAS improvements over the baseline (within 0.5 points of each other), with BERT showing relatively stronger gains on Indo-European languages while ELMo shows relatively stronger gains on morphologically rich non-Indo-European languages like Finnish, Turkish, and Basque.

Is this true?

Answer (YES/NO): NO